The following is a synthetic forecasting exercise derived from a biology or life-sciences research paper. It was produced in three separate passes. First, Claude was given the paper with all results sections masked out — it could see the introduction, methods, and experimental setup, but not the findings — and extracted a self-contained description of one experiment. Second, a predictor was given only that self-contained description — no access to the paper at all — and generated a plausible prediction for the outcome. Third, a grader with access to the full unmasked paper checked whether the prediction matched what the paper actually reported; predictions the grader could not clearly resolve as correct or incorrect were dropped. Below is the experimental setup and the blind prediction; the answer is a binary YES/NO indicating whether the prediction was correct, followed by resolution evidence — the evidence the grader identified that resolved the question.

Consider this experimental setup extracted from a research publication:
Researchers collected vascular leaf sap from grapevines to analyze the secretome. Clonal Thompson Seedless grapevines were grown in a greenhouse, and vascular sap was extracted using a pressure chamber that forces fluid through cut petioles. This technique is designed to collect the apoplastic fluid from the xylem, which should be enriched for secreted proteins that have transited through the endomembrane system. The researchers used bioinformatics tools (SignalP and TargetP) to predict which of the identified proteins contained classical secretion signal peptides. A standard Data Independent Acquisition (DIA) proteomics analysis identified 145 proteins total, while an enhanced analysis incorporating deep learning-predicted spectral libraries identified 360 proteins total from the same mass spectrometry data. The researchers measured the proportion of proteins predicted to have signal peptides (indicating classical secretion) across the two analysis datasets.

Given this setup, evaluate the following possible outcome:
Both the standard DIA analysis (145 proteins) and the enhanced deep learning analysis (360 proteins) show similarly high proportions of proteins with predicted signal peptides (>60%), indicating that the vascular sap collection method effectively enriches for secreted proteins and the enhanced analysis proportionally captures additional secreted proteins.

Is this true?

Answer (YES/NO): NO